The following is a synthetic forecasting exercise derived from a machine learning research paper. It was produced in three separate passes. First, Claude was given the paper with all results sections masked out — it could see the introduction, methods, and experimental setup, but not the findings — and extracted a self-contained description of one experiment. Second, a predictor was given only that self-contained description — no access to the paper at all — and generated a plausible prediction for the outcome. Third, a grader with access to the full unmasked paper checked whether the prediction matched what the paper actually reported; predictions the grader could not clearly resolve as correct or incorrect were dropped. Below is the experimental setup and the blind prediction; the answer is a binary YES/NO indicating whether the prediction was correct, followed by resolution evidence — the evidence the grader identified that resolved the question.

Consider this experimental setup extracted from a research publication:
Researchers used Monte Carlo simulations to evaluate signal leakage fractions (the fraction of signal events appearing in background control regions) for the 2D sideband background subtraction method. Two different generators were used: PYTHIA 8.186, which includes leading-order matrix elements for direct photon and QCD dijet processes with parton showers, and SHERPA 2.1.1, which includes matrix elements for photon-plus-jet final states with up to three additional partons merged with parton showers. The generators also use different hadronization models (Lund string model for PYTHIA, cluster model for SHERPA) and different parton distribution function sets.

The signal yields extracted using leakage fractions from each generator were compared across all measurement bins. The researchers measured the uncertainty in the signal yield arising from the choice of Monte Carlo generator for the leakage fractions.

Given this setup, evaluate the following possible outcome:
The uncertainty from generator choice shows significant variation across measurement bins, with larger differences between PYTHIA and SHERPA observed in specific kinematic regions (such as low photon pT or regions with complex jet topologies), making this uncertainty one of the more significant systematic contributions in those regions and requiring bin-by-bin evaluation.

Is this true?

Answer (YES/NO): NO